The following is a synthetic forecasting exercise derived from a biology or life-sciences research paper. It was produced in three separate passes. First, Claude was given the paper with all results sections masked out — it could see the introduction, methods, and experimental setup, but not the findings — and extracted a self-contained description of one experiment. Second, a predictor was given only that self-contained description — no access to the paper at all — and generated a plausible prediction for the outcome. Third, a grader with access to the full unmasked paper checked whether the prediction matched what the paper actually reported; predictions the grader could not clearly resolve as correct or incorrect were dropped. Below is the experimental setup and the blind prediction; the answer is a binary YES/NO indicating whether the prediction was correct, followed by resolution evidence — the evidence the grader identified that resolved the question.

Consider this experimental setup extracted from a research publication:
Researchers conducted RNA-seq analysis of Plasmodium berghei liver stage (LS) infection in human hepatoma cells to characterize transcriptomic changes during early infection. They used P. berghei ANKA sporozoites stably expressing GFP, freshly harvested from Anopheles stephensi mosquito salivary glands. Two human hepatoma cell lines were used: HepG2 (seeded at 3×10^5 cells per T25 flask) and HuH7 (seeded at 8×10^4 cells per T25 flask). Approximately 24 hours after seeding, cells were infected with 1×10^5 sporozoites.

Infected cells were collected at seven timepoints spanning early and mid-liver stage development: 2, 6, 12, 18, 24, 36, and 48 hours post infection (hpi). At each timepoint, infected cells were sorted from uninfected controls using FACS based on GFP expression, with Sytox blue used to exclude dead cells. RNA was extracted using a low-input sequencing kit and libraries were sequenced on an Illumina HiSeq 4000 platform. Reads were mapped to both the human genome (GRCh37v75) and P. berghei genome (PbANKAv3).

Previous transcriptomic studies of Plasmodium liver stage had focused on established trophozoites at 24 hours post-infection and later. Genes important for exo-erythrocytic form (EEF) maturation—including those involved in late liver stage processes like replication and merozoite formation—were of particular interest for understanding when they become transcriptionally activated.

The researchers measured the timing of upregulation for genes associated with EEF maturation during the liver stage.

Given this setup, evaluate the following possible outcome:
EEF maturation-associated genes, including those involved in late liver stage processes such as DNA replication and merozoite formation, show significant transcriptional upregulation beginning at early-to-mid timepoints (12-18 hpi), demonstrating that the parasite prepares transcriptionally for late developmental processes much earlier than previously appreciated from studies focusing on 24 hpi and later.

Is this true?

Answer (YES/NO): YES